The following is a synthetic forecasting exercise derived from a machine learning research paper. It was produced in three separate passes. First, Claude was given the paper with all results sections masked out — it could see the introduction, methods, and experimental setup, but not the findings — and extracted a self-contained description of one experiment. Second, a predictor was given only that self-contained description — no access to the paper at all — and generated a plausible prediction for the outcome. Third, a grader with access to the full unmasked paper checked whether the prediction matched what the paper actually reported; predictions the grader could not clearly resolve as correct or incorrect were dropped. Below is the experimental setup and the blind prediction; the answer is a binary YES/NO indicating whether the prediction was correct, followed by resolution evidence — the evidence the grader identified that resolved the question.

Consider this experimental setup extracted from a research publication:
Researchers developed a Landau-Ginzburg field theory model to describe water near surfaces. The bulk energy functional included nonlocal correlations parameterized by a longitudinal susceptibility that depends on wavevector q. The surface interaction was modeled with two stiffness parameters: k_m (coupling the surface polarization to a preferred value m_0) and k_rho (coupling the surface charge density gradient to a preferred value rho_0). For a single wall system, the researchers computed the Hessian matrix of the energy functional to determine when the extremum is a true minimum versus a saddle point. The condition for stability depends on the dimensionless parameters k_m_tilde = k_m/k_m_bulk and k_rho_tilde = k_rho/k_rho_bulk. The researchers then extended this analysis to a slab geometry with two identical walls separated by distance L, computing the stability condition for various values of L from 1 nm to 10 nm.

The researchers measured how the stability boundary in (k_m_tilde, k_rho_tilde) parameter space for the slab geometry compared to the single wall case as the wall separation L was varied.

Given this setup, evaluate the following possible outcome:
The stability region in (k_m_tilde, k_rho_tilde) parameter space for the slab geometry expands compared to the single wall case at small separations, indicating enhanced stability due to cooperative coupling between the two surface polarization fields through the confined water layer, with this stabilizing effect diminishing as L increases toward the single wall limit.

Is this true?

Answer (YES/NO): NO